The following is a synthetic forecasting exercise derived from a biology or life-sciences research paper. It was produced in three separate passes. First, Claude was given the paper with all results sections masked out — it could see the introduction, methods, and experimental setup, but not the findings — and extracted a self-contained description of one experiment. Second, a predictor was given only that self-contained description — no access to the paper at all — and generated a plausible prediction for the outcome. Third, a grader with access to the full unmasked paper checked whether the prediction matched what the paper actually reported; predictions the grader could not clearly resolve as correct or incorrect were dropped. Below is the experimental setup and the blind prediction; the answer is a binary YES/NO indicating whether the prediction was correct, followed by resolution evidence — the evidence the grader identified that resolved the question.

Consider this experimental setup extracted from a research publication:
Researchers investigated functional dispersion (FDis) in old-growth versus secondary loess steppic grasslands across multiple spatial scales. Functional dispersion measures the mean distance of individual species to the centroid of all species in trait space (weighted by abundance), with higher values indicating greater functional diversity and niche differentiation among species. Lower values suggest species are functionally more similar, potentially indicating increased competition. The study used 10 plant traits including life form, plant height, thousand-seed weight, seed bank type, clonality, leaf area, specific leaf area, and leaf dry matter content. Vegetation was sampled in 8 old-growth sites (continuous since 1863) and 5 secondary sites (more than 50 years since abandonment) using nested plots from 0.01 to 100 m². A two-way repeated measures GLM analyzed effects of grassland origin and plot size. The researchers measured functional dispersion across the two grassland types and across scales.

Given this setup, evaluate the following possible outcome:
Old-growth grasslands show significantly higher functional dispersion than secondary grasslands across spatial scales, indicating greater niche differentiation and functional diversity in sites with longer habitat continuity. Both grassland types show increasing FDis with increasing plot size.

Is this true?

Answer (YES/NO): NO